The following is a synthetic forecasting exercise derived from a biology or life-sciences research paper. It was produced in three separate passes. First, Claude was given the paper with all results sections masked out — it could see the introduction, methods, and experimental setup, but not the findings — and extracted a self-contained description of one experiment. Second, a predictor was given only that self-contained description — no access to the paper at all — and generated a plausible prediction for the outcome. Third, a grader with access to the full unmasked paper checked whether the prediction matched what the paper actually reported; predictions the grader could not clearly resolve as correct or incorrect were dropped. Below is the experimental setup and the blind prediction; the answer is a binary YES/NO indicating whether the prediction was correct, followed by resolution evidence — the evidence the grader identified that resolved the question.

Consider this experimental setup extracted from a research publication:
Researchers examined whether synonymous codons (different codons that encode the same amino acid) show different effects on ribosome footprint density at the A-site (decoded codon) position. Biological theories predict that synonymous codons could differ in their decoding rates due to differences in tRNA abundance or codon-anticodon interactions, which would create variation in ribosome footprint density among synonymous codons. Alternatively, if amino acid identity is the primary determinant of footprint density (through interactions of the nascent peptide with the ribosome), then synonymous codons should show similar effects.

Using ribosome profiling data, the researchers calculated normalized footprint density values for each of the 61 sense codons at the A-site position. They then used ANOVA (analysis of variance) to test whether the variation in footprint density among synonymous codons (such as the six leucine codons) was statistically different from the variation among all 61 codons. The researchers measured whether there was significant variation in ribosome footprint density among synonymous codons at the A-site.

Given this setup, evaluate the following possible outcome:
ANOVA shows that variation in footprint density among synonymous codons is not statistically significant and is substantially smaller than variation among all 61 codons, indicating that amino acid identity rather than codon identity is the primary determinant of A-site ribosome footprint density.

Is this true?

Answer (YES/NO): NO